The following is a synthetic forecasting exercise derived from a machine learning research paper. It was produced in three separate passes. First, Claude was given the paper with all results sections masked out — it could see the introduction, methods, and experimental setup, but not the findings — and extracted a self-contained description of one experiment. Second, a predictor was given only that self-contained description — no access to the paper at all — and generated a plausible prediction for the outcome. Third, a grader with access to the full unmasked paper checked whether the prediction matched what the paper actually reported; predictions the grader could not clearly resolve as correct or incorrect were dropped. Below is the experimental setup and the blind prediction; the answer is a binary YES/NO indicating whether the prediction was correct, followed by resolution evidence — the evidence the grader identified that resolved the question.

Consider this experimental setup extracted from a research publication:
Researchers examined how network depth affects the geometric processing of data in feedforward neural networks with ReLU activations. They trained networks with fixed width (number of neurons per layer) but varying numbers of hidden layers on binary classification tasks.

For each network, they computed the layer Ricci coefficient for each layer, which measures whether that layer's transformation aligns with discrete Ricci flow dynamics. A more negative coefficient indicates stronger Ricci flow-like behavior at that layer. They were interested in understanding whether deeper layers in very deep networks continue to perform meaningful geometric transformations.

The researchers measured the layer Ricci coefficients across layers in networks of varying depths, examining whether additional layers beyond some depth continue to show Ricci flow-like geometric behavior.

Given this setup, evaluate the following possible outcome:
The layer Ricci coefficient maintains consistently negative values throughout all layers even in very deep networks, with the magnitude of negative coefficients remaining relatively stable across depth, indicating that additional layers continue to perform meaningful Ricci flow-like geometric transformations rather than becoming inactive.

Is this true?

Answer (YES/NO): NO